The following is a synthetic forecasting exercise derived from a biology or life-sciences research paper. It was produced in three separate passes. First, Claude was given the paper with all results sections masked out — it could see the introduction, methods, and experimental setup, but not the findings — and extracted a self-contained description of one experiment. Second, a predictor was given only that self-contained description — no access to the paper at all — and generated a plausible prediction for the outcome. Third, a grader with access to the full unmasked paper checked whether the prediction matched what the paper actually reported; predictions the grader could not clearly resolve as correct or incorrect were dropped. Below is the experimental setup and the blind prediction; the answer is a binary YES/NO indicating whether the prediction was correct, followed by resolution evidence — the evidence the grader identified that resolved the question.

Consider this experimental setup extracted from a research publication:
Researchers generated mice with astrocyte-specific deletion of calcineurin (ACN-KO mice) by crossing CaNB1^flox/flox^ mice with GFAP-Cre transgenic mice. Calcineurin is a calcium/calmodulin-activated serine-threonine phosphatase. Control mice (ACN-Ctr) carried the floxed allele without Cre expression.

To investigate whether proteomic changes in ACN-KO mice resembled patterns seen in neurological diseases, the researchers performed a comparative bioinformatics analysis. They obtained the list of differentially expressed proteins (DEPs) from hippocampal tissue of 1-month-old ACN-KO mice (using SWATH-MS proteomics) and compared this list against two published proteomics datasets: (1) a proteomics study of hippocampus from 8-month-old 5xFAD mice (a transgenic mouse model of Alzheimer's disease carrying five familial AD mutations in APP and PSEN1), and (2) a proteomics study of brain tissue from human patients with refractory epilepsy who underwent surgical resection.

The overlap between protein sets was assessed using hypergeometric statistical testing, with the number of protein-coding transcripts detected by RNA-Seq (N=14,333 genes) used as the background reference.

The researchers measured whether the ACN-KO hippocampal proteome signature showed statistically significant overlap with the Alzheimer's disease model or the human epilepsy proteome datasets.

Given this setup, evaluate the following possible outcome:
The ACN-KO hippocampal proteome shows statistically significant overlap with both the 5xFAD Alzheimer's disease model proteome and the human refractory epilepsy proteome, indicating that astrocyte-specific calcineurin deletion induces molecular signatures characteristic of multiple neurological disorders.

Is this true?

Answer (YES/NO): YES